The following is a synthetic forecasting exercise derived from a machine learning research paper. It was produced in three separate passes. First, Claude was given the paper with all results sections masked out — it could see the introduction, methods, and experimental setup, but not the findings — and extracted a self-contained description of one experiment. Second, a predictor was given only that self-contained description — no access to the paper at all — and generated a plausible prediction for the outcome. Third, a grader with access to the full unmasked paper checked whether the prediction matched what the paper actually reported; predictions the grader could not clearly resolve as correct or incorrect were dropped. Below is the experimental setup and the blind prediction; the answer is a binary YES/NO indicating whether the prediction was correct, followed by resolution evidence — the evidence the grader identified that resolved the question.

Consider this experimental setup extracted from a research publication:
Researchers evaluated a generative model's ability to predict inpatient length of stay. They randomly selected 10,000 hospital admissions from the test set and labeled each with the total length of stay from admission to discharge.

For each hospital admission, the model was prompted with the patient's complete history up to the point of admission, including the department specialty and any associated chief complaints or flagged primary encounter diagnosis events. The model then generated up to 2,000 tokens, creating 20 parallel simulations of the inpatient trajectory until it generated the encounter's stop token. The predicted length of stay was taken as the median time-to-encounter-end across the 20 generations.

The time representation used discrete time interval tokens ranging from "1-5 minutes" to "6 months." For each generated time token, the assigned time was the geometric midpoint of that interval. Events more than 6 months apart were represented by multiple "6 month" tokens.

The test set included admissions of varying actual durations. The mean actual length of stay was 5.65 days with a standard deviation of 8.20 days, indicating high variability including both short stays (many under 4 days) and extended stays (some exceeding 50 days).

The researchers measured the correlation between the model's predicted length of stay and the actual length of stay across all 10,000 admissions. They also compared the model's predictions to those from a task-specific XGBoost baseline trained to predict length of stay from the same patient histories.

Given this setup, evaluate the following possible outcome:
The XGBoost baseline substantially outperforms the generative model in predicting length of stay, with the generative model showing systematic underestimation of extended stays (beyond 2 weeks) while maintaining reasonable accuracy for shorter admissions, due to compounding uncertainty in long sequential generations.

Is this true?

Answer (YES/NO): NO